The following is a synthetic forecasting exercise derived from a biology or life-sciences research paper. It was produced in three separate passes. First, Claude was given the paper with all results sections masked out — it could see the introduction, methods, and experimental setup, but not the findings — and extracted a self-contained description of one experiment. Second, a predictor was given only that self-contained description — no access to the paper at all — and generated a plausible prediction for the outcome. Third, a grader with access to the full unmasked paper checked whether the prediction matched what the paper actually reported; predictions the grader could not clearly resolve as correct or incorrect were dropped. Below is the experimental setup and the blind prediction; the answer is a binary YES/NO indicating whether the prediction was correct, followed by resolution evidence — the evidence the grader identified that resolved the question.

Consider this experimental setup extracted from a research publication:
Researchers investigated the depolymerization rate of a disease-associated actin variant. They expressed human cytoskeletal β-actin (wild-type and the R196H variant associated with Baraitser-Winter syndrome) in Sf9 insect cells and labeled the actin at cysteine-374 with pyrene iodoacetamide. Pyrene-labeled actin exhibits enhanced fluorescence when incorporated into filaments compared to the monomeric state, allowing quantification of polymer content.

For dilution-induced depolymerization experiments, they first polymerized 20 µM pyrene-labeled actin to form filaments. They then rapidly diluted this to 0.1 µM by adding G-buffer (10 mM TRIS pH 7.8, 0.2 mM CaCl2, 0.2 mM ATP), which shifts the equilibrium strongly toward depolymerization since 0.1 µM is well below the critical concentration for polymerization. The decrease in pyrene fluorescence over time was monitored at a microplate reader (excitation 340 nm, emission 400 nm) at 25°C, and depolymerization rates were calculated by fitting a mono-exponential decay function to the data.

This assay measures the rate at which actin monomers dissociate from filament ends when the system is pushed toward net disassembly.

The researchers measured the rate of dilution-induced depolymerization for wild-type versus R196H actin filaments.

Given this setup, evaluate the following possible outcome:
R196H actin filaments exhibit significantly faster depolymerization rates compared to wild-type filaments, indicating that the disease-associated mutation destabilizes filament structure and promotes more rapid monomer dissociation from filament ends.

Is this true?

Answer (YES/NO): YES